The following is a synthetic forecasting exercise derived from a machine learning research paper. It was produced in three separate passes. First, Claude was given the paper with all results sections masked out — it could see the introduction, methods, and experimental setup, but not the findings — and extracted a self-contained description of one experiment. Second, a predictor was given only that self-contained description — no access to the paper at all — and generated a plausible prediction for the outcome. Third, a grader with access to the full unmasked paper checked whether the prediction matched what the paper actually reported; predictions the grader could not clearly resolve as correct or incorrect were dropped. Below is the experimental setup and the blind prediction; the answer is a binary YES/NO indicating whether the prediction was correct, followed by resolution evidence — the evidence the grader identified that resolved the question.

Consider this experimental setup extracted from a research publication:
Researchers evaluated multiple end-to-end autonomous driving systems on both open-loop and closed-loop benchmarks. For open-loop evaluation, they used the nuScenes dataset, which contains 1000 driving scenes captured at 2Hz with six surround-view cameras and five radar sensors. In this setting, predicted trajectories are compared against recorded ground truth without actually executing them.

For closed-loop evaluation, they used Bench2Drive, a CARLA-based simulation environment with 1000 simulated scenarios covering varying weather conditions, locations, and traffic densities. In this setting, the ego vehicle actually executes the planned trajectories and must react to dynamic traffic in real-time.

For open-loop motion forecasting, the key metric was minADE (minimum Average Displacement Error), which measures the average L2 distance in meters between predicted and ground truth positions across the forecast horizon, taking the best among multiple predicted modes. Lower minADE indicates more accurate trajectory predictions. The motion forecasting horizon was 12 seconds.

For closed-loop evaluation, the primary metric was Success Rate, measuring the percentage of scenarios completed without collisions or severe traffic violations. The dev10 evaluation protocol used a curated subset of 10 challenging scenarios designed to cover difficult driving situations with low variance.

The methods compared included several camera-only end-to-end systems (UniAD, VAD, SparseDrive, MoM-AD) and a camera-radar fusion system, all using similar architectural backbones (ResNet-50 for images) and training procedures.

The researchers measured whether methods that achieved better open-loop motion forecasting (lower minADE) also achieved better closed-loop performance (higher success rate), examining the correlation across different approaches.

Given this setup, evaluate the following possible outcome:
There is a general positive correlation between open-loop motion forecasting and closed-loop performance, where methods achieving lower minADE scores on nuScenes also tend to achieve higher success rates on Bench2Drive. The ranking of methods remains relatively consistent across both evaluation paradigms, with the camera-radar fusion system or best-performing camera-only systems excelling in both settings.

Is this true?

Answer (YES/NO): YES